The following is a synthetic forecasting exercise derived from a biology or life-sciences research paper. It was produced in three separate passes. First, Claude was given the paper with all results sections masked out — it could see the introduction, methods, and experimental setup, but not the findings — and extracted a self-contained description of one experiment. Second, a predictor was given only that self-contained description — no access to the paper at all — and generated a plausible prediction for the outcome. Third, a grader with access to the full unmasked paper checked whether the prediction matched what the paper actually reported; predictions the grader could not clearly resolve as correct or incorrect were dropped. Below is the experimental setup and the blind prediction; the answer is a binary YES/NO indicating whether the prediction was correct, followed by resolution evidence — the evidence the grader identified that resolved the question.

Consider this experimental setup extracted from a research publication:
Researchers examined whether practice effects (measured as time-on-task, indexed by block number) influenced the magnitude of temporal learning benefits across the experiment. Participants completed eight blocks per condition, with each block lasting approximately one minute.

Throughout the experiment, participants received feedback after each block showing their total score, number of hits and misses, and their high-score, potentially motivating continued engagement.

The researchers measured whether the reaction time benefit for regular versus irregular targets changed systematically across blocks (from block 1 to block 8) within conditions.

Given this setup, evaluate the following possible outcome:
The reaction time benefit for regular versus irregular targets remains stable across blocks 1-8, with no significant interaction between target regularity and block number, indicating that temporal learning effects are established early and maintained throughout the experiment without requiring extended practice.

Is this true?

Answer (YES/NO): YES